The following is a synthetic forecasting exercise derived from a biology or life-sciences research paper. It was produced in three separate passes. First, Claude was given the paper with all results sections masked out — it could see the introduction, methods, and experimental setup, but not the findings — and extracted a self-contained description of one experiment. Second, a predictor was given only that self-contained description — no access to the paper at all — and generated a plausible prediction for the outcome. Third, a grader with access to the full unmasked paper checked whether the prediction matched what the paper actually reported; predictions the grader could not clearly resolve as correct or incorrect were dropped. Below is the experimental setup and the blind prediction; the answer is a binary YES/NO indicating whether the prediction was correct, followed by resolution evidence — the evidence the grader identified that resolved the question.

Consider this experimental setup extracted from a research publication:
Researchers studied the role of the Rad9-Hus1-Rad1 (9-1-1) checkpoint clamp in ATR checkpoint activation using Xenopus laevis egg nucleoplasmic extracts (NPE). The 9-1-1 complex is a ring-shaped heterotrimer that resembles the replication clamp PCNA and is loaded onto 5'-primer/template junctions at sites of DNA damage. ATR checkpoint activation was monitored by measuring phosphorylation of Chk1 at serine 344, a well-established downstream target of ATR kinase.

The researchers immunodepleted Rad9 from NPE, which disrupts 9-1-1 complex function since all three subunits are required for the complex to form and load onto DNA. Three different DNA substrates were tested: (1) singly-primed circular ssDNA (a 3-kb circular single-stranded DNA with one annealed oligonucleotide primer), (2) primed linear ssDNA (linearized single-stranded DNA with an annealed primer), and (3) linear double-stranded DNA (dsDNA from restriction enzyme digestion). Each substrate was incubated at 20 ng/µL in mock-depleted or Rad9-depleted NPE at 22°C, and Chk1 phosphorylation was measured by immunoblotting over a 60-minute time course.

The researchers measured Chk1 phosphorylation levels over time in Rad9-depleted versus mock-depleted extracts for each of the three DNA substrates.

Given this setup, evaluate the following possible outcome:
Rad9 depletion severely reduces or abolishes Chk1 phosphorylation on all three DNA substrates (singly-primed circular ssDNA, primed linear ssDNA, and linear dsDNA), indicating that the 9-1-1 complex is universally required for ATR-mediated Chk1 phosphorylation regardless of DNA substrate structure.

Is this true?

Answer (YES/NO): NO